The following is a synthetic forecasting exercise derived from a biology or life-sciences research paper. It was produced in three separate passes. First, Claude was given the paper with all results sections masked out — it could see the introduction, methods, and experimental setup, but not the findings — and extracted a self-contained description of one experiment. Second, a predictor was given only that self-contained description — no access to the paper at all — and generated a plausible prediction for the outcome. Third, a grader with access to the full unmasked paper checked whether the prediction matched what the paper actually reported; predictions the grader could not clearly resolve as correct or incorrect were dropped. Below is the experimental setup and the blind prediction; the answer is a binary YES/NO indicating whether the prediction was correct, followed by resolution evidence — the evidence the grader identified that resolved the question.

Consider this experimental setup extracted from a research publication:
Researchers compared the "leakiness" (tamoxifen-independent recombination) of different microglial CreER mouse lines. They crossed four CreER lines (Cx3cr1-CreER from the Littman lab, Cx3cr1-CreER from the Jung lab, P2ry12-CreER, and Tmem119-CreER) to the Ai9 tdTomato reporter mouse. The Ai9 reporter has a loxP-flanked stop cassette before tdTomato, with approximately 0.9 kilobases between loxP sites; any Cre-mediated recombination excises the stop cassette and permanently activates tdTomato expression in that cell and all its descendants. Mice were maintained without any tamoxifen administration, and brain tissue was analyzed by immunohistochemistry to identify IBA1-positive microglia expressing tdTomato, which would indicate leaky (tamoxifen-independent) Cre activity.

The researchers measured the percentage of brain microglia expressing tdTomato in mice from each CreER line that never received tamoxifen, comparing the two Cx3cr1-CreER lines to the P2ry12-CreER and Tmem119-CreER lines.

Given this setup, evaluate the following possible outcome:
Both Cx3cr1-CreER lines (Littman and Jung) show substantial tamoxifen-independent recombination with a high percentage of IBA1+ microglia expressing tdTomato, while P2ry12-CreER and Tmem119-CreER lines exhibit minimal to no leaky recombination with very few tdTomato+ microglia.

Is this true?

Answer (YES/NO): NO